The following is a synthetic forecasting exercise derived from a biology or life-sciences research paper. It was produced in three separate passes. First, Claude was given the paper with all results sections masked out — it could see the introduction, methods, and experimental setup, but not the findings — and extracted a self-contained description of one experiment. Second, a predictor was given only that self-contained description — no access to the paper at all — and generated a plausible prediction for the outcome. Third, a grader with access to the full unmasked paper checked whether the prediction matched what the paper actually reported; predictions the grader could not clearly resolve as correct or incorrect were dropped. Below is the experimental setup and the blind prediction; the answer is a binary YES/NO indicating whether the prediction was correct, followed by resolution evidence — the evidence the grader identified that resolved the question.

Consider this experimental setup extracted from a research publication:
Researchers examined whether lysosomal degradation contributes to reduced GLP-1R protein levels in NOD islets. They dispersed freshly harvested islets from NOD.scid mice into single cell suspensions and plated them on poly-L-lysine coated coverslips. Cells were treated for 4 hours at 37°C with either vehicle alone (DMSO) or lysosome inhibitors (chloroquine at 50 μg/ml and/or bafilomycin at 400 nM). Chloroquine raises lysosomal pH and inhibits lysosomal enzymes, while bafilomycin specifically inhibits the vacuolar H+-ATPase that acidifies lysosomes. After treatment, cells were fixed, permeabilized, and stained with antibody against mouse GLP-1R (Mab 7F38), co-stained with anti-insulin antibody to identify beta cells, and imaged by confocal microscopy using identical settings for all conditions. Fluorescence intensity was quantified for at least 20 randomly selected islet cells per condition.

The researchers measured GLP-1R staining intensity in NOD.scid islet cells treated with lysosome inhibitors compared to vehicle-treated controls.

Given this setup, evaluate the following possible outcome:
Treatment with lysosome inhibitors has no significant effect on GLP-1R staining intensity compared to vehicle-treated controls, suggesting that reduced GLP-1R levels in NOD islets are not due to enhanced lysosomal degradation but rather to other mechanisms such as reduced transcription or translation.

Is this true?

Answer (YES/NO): NO